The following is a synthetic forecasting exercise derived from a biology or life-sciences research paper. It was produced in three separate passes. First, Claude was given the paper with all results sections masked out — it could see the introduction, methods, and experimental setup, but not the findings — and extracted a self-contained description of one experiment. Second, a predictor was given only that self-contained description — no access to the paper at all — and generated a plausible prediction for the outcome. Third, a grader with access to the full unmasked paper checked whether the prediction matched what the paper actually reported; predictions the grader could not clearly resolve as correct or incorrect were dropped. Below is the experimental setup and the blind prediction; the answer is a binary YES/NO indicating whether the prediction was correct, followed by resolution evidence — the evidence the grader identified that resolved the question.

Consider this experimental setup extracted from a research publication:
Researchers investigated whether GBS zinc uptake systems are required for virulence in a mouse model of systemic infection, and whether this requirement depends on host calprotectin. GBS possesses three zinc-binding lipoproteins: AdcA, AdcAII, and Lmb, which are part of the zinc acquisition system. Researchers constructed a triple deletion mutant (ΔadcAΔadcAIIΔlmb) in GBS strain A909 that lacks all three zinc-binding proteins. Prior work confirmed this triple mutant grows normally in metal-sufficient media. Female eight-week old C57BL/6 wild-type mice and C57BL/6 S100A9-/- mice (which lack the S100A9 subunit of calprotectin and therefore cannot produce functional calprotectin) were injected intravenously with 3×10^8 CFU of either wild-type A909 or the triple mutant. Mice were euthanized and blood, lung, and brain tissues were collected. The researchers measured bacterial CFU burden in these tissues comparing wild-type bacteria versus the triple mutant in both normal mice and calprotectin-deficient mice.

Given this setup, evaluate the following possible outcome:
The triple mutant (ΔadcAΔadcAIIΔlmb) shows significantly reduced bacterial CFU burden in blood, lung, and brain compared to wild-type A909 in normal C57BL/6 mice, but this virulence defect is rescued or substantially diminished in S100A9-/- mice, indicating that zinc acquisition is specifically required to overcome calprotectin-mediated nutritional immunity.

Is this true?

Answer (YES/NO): NO